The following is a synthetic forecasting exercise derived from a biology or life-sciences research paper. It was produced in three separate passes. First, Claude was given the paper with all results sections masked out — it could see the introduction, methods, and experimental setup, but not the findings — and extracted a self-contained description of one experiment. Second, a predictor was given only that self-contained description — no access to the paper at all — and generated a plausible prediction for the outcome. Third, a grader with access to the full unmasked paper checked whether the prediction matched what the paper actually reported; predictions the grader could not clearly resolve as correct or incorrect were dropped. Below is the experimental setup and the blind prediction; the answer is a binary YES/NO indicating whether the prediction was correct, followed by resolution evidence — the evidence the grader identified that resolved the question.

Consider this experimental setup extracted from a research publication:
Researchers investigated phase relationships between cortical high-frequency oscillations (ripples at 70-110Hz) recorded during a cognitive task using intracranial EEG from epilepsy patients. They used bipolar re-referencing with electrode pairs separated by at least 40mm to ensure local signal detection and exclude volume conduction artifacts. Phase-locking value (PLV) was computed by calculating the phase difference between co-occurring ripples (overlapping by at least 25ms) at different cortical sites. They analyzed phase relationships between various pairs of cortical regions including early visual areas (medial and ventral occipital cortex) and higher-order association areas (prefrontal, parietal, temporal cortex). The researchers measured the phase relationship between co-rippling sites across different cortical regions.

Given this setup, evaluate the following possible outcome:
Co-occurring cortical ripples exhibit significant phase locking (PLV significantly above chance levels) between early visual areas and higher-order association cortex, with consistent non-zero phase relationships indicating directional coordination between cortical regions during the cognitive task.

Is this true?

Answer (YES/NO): NO